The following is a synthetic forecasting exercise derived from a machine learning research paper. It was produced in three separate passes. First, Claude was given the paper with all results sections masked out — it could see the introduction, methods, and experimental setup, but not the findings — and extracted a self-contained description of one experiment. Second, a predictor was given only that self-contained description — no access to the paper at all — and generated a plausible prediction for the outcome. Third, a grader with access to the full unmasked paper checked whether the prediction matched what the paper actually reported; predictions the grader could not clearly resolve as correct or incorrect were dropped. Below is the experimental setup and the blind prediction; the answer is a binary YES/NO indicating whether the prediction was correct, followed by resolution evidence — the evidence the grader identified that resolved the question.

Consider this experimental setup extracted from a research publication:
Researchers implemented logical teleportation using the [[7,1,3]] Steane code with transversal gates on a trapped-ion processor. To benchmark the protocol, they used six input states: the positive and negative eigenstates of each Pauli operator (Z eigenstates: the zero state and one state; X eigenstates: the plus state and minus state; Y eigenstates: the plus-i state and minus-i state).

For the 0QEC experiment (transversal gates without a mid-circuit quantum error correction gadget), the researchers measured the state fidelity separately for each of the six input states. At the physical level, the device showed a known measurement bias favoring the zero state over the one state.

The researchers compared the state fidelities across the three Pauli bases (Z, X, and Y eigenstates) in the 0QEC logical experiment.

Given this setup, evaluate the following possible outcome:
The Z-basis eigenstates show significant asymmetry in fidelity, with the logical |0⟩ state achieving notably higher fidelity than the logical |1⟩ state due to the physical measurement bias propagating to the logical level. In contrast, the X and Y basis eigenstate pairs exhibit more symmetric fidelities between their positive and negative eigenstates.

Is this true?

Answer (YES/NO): NO